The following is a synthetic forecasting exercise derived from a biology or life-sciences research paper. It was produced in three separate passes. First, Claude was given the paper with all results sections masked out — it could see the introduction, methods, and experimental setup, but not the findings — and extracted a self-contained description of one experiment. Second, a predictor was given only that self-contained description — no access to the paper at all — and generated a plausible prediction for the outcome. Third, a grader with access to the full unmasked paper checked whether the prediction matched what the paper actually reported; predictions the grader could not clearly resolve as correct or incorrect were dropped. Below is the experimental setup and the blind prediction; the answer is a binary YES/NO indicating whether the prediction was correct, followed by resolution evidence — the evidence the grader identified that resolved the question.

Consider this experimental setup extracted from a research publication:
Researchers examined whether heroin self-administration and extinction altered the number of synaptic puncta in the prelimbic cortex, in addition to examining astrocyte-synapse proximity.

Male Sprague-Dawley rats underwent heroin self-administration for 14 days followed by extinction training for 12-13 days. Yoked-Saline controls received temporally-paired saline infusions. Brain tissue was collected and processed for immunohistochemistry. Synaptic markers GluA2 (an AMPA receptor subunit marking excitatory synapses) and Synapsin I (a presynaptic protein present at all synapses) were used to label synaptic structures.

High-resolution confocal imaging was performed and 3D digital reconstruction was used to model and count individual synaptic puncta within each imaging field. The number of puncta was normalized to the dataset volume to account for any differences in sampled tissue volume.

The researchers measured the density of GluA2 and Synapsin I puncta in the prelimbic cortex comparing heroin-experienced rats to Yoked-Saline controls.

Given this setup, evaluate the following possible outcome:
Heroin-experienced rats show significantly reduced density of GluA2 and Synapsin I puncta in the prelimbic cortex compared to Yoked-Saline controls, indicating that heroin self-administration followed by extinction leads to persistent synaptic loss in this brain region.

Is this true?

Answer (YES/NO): NO